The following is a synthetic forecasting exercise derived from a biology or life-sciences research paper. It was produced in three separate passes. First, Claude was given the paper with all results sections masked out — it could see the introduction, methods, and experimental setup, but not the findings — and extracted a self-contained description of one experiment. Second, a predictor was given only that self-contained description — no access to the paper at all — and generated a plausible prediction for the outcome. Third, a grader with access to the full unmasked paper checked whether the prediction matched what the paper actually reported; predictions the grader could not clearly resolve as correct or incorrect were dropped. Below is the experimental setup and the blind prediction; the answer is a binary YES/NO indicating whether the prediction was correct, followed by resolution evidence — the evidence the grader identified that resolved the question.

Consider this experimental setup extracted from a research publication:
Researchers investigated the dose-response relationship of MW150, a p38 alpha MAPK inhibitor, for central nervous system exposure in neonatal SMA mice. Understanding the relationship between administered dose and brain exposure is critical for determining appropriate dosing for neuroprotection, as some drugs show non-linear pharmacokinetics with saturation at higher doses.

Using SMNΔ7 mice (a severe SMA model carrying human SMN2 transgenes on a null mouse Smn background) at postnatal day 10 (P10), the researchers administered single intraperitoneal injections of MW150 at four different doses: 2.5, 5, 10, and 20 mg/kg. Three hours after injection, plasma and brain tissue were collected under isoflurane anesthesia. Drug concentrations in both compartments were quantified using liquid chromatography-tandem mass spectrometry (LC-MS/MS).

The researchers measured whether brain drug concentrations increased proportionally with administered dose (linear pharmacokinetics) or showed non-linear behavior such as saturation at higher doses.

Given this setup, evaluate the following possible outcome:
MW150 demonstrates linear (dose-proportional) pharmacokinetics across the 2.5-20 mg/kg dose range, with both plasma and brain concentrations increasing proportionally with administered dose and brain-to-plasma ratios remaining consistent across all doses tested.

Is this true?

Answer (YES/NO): YES